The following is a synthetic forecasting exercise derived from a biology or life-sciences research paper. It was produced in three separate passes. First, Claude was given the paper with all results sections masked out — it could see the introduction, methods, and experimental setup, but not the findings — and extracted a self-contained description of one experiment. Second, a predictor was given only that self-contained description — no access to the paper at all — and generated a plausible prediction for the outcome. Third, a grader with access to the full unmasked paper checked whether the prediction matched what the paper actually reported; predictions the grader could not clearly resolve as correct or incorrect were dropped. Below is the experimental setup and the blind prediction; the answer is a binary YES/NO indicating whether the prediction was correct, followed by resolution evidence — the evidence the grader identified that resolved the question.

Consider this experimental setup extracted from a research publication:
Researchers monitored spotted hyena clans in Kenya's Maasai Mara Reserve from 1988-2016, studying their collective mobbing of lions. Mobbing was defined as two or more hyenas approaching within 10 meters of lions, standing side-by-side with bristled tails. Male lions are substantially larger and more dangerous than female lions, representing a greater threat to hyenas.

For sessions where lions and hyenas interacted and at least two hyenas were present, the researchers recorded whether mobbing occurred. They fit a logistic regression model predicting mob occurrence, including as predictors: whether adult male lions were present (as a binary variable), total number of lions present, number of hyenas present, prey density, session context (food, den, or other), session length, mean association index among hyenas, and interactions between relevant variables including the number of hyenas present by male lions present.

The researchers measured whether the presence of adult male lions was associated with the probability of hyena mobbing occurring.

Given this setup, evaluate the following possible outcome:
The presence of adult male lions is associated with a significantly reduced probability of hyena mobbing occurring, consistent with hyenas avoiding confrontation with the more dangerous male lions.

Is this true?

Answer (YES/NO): YES